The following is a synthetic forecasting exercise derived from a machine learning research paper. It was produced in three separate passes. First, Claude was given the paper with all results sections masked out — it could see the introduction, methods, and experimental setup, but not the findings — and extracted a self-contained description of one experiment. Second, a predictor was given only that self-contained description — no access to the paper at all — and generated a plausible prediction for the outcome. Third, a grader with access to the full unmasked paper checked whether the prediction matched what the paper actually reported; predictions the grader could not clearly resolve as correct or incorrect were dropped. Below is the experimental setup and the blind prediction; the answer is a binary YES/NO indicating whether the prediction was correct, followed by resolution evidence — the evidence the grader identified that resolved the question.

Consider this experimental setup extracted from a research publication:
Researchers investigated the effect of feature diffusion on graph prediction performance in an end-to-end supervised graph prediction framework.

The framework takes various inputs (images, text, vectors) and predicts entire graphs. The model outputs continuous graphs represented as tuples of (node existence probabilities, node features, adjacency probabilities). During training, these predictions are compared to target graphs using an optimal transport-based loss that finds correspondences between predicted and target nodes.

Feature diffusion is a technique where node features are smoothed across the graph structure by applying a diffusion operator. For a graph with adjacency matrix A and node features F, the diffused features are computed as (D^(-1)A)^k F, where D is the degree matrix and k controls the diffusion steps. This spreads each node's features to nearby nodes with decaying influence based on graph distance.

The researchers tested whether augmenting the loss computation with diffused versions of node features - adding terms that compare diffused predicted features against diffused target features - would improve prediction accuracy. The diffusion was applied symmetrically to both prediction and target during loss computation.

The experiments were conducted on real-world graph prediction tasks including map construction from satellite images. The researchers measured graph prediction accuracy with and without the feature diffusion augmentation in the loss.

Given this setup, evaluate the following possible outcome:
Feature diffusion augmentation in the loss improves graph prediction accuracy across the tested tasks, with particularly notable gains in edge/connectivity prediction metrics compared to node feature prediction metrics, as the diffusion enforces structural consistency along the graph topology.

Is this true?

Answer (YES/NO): YES